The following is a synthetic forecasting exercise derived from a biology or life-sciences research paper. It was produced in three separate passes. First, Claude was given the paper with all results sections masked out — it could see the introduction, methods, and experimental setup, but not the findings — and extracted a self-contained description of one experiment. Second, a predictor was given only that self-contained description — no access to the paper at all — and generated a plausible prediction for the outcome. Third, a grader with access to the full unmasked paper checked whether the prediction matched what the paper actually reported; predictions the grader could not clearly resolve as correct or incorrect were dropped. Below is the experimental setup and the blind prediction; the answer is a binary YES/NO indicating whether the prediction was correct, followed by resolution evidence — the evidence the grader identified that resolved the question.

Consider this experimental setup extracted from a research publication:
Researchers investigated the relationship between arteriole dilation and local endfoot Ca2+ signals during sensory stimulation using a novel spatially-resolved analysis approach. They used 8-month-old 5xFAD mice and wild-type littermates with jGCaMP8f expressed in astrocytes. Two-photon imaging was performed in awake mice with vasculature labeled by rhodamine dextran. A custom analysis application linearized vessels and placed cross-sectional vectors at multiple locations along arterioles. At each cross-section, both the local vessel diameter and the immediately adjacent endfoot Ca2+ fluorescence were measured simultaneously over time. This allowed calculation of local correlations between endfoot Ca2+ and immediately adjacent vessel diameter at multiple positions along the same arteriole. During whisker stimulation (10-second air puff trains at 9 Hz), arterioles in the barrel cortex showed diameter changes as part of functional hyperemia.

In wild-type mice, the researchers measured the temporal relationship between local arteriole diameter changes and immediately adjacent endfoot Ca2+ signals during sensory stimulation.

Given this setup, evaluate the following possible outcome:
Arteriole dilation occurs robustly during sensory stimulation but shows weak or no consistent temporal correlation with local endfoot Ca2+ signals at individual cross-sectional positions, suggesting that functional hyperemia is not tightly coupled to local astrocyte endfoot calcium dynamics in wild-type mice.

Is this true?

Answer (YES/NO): NO